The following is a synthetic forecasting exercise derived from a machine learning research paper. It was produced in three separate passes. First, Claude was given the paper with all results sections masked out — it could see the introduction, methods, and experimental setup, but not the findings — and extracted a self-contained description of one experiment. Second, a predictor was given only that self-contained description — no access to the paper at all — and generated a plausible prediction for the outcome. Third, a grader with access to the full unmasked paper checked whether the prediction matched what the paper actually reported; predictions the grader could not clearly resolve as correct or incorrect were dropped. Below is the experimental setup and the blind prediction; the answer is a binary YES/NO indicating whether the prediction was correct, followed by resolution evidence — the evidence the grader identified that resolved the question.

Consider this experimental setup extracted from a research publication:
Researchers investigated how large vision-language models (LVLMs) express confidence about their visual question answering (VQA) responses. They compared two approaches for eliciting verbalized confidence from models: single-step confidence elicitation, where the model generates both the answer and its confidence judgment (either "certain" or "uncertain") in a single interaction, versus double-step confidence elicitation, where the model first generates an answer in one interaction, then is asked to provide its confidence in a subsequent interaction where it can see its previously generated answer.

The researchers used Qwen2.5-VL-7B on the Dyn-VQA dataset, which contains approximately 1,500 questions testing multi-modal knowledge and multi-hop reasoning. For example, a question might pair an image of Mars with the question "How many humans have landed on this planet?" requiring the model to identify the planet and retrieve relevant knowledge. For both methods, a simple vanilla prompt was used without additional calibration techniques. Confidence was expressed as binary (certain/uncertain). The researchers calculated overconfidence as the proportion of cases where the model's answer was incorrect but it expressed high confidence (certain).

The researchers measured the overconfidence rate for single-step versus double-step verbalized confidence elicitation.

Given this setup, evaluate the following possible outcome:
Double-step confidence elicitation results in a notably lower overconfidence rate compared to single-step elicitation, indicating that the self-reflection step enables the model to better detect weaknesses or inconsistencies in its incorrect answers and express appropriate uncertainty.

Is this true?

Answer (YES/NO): NO